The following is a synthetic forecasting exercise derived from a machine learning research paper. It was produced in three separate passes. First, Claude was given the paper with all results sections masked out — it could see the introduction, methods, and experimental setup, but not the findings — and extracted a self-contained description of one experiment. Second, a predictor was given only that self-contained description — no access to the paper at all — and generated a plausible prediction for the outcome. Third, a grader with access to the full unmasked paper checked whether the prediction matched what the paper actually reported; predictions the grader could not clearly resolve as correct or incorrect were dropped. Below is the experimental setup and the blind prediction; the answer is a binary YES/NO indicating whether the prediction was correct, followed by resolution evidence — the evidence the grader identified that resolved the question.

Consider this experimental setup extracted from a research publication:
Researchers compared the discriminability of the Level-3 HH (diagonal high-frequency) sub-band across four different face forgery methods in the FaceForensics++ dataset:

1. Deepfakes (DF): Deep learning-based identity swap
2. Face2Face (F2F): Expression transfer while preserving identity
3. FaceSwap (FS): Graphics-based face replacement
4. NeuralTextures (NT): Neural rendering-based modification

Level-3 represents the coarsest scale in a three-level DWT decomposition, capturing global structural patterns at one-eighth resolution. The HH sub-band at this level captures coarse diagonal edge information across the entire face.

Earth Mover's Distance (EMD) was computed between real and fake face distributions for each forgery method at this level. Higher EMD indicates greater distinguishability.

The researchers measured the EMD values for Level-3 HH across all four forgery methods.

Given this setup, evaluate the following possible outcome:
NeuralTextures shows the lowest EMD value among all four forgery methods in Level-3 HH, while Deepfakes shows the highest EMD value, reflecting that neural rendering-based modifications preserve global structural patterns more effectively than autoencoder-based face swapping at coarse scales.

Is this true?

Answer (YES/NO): NO